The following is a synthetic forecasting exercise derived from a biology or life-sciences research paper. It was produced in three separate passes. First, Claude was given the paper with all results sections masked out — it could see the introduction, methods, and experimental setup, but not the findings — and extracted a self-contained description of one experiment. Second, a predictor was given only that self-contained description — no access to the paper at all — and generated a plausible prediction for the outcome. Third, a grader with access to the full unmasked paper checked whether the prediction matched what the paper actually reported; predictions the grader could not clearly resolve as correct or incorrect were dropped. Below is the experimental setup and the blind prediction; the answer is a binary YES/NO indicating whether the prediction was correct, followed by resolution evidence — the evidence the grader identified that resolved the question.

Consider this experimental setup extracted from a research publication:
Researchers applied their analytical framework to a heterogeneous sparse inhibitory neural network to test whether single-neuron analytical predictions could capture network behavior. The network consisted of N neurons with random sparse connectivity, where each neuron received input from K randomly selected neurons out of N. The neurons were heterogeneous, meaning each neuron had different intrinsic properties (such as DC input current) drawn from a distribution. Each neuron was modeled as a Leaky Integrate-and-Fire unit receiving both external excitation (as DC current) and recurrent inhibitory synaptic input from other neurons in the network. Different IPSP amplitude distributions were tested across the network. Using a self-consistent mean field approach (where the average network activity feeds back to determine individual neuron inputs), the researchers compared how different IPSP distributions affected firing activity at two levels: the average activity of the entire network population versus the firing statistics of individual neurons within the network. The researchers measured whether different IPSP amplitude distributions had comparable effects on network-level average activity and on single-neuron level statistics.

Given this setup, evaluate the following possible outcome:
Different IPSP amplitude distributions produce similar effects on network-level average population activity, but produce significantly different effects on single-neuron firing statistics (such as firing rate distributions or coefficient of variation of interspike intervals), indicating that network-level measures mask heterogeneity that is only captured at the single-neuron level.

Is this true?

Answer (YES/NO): YES